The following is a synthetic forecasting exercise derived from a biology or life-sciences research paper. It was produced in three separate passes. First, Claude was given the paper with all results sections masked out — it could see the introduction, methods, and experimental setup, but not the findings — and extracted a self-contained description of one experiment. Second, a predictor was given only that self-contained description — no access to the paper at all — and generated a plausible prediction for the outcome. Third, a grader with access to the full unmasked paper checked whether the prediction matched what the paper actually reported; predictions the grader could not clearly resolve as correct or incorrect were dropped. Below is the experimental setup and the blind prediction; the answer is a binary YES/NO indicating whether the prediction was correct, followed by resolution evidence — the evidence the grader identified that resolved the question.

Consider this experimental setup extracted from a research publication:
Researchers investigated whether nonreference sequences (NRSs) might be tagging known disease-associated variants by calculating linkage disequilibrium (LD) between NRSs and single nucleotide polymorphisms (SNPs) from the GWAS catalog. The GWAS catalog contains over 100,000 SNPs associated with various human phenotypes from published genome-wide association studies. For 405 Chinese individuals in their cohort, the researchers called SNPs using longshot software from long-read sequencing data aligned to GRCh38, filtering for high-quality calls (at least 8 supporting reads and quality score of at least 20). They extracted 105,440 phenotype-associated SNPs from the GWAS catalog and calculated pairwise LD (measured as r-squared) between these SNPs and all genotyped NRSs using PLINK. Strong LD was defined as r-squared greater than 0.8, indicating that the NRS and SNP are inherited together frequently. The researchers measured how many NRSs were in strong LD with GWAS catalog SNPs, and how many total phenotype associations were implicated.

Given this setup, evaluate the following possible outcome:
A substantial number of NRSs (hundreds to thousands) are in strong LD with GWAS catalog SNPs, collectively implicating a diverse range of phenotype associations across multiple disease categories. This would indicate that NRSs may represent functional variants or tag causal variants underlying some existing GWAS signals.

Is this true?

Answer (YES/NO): NO